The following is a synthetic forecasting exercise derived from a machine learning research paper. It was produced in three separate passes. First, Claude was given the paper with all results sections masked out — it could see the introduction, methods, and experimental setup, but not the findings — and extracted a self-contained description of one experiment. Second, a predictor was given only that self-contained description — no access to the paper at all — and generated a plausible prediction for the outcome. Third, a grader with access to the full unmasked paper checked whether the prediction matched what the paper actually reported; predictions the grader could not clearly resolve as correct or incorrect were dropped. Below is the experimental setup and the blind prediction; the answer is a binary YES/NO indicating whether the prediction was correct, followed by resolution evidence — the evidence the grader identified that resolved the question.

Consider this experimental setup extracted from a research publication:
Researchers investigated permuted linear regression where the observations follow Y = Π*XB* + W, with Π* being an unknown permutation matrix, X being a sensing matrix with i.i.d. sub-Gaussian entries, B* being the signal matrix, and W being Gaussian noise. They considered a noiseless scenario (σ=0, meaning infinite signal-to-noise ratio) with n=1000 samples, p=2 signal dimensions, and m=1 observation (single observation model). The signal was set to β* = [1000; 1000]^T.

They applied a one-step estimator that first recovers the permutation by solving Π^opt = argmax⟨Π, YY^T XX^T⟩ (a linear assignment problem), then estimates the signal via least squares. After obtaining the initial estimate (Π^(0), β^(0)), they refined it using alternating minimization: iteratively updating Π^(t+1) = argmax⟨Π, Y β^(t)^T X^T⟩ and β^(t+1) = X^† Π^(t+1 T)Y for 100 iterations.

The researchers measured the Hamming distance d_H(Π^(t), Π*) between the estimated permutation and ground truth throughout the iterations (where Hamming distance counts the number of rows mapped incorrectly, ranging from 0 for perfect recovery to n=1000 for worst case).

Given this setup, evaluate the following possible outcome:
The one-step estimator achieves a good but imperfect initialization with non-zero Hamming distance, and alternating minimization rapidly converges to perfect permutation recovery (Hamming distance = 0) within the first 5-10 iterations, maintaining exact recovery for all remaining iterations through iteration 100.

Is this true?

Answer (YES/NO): NO